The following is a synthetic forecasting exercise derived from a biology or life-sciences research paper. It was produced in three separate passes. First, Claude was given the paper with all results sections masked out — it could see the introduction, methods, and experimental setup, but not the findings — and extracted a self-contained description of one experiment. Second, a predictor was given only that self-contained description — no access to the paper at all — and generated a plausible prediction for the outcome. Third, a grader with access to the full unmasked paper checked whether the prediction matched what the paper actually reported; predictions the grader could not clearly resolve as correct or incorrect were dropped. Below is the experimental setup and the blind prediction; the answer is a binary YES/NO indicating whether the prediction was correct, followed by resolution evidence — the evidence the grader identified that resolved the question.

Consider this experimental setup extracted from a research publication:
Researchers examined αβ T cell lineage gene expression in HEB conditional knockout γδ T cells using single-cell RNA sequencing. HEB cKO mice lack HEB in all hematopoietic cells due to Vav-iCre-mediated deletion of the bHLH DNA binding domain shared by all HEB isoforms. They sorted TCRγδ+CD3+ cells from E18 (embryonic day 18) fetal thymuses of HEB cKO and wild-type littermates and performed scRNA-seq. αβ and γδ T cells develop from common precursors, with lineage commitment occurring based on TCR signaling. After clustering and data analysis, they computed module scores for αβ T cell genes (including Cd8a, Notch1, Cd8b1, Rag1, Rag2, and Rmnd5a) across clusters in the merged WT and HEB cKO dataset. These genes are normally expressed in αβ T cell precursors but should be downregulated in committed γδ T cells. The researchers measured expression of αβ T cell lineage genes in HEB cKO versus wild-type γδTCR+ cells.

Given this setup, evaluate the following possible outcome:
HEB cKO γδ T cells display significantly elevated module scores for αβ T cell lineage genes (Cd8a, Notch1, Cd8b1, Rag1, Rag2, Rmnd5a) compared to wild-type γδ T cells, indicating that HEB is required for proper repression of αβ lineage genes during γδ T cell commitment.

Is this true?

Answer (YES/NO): YES